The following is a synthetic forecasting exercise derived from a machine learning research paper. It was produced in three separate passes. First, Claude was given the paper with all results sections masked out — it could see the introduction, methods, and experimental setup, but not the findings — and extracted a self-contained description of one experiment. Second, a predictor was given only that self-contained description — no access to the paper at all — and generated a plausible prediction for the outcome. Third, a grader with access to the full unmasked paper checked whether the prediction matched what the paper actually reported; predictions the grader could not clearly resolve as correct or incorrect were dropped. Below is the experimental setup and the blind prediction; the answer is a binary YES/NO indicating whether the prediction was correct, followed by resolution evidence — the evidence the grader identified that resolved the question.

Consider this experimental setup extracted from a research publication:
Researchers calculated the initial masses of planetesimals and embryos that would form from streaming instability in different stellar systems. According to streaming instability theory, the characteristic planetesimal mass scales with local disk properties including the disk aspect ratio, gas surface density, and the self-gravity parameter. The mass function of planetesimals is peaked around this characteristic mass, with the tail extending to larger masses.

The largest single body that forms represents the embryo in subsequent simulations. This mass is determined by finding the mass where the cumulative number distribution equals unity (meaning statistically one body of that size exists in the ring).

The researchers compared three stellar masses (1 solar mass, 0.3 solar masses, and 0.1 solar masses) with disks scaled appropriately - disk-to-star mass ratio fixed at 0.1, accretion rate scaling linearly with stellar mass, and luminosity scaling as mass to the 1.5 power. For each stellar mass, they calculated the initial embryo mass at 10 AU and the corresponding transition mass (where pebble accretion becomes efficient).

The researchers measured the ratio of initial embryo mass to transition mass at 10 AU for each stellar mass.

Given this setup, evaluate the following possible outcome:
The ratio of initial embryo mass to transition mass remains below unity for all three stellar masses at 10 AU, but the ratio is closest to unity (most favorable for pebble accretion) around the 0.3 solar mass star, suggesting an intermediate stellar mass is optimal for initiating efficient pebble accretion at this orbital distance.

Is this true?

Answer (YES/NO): NO